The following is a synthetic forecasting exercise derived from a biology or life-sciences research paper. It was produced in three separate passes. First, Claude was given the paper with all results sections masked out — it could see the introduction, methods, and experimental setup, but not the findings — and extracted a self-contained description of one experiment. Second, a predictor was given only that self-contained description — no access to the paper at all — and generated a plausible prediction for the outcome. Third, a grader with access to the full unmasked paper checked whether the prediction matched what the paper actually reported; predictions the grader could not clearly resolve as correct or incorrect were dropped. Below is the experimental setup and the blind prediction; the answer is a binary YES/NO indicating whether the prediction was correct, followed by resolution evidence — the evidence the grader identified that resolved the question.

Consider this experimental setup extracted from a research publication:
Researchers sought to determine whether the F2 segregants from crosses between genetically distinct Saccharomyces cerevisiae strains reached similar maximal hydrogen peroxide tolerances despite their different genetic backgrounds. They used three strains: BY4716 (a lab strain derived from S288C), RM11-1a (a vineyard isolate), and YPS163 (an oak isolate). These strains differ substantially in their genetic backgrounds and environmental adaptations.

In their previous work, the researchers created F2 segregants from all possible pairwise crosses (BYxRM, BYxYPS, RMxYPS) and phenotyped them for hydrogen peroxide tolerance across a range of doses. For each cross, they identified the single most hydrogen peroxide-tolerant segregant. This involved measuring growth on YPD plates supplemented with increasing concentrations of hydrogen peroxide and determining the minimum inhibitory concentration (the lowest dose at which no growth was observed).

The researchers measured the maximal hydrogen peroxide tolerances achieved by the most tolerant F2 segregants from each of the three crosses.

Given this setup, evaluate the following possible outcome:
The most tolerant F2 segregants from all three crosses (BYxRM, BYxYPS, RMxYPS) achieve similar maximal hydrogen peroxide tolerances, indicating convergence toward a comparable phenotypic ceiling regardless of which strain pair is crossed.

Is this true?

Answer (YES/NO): YES